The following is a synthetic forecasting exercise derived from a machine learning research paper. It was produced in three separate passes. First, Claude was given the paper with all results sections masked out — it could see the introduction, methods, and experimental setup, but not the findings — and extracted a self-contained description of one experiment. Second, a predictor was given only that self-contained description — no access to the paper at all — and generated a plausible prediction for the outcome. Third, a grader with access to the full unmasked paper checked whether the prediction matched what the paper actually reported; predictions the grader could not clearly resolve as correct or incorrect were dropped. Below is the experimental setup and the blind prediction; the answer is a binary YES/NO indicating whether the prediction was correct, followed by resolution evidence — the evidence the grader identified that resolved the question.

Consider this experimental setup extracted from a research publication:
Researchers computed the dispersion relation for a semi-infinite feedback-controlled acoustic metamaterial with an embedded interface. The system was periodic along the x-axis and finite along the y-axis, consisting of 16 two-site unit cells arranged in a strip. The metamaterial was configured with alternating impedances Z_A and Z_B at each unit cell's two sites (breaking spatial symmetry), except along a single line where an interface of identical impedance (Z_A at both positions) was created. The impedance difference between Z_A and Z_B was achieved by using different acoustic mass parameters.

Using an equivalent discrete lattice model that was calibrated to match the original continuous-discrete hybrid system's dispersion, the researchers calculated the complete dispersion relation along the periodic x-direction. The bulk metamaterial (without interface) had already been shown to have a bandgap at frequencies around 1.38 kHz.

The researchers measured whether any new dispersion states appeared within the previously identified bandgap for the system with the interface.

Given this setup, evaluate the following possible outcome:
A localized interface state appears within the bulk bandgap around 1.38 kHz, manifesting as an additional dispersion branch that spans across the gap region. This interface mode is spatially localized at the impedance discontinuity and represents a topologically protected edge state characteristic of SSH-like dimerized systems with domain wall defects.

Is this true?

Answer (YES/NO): YES